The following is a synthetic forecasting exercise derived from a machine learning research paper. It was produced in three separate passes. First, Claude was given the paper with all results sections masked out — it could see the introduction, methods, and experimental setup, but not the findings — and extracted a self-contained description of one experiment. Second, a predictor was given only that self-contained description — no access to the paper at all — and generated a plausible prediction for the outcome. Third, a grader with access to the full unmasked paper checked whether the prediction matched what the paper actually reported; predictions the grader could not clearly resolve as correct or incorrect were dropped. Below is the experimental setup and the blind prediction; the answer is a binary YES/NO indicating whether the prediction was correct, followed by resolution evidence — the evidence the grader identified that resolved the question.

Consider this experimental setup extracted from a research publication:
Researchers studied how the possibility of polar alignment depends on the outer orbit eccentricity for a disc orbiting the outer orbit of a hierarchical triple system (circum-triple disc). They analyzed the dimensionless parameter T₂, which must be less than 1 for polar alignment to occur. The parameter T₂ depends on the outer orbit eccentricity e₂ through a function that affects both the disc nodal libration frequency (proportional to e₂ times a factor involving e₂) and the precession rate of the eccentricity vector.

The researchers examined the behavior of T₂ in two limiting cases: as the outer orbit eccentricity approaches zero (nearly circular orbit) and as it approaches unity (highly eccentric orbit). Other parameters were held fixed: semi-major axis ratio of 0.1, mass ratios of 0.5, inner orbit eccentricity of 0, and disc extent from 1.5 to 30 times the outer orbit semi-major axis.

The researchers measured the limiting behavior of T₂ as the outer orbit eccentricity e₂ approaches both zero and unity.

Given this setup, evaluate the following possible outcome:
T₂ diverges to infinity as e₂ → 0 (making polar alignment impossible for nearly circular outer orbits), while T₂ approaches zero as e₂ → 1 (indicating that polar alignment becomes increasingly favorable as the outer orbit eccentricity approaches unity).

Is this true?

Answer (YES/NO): NO